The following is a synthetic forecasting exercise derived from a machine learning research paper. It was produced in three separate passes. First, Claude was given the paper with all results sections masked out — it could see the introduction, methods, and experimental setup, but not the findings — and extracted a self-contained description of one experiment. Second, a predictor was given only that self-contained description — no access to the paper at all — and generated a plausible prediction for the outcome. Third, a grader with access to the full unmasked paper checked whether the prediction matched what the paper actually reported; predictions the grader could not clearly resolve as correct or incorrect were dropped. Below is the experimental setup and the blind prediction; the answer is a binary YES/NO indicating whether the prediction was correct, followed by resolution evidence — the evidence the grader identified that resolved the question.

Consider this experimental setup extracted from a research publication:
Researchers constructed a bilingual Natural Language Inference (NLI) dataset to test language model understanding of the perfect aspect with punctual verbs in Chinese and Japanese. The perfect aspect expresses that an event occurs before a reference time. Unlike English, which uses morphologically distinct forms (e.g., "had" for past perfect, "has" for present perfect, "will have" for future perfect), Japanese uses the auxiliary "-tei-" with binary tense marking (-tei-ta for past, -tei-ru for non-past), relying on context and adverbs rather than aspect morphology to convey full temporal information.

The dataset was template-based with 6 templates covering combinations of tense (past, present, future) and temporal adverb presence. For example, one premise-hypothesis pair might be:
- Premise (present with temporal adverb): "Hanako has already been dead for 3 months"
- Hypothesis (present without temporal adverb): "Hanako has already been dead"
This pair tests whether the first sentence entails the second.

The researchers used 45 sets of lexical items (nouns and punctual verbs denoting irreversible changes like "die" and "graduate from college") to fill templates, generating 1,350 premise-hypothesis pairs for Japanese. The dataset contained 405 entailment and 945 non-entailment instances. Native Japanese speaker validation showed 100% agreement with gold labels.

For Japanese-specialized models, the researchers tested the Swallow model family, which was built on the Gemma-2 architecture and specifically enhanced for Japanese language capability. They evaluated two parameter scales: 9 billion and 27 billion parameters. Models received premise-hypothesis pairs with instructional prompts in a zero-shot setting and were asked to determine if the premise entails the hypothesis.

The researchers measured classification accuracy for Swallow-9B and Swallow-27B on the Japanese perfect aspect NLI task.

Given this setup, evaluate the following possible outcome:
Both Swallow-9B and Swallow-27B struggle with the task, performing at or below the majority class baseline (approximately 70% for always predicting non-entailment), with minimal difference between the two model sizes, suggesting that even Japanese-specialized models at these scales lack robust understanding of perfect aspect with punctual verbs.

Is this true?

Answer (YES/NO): NO